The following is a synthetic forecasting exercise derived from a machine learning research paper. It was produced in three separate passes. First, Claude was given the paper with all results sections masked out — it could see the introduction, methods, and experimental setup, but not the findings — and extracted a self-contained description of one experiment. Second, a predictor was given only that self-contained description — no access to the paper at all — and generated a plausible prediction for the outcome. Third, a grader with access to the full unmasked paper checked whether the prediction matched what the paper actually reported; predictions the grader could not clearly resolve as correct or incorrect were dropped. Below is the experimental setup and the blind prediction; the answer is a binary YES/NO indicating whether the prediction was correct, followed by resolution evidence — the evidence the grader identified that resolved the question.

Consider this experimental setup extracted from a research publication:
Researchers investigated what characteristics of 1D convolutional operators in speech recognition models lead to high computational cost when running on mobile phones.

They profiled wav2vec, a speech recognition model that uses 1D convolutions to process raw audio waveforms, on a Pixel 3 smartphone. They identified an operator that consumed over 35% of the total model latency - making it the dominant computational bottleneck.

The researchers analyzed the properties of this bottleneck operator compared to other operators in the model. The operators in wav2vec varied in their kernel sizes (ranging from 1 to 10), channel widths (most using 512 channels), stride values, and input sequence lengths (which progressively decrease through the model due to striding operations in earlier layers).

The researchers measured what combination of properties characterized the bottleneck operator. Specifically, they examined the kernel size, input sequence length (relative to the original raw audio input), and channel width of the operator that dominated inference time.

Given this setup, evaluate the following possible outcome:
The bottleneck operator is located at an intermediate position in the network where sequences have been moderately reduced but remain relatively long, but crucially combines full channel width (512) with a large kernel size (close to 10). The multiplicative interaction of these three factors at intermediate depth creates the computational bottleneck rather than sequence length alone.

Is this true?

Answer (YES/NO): NO